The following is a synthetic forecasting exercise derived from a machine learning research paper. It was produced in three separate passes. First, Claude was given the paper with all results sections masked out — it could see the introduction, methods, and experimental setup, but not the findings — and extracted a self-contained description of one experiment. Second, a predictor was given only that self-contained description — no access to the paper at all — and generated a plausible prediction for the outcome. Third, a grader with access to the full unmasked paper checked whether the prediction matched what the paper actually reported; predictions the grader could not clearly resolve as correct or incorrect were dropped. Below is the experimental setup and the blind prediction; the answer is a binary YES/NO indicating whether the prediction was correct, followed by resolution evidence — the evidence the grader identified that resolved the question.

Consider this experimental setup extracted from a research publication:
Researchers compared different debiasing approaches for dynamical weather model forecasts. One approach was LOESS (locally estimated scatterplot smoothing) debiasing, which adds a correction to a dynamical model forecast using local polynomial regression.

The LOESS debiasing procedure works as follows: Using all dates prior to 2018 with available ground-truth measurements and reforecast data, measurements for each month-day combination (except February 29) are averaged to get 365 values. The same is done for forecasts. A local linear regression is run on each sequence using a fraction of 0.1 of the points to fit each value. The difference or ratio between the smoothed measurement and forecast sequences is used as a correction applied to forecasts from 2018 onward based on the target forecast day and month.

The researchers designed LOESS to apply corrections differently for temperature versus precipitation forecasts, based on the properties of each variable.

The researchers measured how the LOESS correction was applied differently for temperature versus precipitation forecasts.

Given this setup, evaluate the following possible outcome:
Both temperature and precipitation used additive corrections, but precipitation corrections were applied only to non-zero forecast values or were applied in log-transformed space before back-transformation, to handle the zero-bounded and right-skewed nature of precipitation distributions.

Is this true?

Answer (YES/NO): NO